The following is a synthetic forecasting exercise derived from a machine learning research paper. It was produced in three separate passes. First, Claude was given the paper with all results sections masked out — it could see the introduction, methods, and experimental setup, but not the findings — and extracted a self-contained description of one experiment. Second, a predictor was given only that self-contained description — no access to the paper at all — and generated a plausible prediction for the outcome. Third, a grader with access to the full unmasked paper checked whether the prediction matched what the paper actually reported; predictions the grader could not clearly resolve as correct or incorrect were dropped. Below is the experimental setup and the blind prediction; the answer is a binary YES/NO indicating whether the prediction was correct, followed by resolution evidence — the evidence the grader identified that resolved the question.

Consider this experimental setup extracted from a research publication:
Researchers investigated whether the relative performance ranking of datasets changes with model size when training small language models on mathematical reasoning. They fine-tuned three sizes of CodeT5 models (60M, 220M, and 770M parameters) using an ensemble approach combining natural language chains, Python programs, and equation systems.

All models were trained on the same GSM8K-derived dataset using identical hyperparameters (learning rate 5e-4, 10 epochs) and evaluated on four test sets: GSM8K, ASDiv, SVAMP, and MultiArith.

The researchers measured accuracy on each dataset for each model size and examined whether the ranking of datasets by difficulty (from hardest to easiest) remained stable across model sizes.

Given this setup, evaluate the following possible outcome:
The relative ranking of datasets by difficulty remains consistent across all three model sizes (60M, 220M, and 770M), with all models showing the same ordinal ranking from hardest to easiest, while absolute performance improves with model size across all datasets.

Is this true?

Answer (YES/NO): YES